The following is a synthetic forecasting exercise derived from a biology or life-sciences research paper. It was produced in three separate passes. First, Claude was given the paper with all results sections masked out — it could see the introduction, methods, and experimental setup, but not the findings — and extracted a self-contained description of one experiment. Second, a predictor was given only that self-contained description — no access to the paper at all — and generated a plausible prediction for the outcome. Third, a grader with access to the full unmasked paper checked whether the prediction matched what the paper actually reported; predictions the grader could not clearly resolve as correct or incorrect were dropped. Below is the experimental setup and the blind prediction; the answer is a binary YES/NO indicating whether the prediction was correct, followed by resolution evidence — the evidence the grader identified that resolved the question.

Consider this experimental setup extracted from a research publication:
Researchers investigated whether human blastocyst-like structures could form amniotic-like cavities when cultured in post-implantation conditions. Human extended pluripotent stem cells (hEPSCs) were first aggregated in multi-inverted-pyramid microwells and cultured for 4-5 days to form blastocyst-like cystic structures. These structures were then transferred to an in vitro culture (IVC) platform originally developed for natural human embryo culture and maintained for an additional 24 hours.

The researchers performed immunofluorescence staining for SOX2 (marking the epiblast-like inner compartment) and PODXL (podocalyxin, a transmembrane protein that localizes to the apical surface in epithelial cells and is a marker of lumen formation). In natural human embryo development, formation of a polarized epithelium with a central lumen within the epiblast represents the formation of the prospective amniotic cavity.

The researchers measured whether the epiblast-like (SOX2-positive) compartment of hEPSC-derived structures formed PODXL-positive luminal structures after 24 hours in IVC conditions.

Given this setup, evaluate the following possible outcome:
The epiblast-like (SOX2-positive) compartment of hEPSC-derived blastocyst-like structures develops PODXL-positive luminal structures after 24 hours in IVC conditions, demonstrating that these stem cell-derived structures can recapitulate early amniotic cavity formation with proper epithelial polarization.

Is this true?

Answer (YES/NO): YES